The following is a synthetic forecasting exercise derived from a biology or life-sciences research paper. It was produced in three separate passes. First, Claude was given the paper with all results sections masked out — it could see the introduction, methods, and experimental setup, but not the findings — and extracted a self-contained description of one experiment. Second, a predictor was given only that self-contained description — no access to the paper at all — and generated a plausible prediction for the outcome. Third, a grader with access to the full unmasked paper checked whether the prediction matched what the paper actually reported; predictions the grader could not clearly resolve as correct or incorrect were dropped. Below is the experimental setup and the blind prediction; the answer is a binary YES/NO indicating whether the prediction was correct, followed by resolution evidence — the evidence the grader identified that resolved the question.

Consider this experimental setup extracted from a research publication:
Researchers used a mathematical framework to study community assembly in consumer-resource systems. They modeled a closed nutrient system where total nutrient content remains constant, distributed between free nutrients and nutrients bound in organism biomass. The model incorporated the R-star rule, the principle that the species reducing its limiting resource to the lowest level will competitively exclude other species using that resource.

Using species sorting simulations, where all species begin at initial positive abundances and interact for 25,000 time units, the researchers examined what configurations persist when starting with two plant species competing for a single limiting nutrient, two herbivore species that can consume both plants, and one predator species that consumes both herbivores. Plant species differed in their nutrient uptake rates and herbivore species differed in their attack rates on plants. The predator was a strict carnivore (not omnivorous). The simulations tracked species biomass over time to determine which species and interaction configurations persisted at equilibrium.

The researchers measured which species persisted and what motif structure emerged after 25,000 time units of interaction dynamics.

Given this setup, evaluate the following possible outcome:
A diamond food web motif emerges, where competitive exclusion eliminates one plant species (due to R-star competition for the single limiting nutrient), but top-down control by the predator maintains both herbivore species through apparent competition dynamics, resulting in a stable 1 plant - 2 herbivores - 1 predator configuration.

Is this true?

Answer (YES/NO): NO